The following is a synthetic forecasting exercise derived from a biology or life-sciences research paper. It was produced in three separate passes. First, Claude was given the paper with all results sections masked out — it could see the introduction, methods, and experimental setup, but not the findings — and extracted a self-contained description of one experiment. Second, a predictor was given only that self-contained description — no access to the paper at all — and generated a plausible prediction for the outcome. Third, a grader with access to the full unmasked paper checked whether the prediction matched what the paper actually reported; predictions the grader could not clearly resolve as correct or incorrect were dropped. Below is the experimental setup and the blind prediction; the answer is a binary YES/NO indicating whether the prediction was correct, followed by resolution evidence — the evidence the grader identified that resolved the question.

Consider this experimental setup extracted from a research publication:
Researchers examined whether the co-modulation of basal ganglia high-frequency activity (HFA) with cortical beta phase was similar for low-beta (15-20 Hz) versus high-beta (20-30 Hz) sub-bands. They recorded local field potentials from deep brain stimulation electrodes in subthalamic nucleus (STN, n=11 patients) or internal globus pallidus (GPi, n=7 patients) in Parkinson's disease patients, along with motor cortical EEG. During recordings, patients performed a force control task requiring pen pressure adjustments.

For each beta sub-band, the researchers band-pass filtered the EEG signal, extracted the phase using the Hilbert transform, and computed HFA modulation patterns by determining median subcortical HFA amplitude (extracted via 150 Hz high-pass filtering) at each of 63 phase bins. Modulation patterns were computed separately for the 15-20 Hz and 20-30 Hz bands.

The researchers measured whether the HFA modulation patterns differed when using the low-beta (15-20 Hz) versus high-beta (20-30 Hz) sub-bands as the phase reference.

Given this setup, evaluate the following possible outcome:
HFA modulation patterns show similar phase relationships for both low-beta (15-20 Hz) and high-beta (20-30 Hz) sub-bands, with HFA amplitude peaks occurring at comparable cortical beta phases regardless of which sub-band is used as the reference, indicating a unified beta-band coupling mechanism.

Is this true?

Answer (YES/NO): YES